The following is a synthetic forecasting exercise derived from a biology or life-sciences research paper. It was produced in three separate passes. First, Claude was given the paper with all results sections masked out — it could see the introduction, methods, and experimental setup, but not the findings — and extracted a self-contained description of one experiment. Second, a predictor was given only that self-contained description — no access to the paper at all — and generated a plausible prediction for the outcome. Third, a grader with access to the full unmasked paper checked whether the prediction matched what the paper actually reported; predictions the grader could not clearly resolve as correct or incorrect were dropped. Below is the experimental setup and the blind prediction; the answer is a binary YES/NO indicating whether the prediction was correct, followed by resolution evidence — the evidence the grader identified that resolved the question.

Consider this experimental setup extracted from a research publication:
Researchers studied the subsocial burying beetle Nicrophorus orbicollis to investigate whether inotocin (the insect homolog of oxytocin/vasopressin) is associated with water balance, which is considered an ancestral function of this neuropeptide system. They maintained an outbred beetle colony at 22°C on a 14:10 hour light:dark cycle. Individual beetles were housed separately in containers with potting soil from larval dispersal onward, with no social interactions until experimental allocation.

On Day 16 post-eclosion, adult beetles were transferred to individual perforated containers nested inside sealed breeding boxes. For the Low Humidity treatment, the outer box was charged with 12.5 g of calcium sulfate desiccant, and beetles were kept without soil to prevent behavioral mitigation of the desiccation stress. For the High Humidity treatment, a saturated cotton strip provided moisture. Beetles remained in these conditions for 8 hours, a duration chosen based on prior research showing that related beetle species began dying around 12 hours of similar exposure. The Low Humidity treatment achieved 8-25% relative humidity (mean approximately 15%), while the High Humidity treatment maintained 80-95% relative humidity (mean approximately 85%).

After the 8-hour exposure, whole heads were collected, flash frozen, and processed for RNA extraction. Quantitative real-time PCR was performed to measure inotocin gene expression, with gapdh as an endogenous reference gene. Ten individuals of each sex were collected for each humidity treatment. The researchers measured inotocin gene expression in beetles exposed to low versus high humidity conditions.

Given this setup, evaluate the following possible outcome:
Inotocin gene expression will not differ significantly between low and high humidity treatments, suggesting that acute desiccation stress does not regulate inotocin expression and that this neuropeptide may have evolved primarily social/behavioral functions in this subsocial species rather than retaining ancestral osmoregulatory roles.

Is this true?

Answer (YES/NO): NO